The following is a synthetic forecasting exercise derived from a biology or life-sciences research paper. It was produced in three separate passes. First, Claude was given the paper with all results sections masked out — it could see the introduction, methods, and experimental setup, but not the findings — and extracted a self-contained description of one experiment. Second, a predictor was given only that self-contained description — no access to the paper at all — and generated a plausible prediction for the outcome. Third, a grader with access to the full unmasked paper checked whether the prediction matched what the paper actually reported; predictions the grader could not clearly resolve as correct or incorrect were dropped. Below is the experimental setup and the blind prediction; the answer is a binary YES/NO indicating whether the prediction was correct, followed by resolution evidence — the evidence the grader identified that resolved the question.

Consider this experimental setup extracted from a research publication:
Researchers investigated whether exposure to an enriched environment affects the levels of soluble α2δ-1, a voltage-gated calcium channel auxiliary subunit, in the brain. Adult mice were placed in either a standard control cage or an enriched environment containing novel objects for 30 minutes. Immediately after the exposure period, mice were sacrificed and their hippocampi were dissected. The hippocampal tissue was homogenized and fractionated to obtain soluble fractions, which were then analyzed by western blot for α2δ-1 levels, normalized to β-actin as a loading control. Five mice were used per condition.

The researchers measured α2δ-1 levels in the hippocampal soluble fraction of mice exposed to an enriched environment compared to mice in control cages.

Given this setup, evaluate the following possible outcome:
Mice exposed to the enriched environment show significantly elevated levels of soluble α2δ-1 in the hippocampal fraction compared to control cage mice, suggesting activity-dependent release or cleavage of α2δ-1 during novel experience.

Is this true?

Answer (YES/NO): YES